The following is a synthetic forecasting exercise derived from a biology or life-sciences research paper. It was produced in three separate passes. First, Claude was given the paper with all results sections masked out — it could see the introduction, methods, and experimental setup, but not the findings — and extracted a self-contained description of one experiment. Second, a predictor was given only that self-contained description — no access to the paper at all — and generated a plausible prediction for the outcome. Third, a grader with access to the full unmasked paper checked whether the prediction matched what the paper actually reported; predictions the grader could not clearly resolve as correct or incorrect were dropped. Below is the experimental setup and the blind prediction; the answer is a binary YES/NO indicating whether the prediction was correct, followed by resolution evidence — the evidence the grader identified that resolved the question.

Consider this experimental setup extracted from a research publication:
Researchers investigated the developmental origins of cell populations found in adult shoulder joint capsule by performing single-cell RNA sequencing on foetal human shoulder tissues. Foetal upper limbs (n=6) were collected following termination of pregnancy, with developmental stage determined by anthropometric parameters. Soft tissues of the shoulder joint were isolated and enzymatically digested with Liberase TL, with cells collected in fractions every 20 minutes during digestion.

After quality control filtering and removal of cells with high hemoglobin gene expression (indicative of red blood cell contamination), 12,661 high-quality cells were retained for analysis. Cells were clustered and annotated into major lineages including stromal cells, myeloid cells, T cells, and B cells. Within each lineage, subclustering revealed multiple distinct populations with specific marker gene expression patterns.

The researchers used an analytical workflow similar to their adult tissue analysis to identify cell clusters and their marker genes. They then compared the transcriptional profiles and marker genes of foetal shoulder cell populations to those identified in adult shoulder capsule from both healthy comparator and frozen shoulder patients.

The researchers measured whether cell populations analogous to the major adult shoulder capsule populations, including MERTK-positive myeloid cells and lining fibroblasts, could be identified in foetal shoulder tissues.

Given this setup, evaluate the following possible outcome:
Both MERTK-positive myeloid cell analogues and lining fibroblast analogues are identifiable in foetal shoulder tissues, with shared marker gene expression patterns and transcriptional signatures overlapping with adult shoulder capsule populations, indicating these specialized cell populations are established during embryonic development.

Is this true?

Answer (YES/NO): YES